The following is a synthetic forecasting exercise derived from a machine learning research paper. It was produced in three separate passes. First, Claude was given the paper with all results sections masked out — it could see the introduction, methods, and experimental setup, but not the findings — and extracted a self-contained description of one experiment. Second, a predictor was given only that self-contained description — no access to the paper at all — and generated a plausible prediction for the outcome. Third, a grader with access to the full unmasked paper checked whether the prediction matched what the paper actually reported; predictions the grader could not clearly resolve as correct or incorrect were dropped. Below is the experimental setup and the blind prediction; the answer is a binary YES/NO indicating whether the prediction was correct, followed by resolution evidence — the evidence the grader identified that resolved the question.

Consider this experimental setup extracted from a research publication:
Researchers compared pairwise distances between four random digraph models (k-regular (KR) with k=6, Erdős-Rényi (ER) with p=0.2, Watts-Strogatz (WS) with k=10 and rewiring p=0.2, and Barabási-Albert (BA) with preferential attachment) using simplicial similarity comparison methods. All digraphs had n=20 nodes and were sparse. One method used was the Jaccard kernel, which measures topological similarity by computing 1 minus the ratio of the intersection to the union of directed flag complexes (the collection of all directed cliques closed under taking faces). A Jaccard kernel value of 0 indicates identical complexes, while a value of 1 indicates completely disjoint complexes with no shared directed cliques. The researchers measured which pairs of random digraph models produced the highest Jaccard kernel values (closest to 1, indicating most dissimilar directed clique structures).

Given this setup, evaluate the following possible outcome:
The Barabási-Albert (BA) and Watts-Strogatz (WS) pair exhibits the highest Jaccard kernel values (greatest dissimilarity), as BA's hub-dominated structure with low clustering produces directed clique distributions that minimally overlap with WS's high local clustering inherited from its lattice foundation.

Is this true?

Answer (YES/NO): NO